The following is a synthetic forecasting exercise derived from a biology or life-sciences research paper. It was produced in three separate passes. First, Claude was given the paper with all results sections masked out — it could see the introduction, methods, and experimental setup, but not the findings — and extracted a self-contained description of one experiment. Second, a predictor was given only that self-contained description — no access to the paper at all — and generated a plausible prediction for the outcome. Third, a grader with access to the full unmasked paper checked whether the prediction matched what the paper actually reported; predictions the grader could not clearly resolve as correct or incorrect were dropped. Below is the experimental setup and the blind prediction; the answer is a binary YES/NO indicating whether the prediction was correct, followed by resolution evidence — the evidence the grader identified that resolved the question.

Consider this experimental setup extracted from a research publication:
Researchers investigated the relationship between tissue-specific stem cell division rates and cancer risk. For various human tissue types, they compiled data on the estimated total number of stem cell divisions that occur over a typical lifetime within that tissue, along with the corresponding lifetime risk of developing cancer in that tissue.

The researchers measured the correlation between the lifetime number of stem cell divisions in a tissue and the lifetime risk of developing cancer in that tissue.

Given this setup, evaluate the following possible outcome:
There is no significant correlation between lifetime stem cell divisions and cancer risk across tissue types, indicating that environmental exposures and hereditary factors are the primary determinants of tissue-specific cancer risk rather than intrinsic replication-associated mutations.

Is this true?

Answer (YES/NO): NO